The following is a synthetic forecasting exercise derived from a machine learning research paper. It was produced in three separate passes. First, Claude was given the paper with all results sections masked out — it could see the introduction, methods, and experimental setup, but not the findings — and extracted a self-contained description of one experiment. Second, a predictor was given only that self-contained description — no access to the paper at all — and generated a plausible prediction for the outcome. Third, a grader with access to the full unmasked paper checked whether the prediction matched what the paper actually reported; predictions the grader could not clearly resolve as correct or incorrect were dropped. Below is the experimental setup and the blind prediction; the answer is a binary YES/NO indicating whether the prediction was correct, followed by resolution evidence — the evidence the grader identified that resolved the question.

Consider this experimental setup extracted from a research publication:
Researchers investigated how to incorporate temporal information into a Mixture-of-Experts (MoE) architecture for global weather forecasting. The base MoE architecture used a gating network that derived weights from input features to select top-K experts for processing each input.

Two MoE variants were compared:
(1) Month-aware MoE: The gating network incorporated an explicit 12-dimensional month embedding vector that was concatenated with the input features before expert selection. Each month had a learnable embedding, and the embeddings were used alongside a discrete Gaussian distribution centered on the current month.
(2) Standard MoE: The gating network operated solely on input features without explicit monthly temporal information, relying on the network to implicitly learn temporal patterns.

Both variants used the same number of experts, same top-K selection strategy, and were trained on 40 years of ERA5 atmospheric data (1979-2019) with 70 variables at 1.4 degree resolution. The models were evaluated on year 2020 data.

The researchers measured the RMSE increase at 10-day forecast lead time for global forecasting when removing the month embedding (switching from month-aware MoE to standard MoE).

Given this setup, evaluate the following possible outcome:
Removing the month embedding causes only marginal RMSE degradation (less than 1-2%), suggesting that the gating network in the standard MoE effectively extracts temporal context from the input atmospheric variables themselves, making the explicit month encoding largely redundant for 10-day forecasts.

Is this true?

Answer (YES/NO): NO